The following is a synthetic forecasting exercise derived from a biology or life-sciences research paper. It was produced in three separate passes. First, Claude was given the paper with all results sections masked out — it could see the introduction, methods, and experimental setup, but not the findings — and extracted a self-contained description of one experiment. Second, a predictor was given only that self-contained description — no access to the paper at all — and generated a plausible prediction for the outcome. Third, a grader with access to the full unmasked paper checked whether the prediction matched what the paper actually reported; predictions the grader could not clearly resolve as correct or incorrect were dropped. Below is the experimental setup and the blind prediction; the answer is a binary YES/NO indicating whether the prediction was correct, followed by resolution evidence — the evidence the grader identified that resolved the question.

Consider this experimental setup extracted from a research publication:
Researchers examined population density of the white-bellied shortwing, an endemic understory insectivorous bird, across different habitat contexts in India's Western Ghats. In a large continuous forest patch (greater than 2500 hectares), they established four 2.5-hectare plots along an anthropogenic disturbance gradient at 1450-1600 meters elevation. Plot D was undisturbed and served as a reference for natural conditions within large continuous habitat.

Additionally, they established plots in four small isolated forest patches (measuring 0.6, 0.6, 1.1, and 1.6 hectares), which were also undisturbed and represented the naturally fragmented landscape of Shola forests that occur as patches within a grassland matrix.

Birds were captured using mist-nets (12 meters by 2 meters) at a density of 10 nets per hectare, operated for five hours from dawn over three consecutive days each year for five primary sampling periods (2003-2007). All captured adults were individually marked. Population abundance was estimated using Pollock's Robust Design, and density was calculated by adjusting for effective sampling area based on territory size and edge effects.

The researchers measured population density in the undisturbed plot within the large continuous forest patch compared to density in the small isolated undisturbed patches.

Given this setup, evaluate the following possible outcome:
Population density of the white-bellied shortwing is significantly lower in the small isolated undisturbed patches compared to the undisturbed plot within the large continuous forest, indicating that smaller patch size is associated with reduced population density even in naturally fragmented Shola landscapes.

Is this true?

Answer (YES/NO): NO